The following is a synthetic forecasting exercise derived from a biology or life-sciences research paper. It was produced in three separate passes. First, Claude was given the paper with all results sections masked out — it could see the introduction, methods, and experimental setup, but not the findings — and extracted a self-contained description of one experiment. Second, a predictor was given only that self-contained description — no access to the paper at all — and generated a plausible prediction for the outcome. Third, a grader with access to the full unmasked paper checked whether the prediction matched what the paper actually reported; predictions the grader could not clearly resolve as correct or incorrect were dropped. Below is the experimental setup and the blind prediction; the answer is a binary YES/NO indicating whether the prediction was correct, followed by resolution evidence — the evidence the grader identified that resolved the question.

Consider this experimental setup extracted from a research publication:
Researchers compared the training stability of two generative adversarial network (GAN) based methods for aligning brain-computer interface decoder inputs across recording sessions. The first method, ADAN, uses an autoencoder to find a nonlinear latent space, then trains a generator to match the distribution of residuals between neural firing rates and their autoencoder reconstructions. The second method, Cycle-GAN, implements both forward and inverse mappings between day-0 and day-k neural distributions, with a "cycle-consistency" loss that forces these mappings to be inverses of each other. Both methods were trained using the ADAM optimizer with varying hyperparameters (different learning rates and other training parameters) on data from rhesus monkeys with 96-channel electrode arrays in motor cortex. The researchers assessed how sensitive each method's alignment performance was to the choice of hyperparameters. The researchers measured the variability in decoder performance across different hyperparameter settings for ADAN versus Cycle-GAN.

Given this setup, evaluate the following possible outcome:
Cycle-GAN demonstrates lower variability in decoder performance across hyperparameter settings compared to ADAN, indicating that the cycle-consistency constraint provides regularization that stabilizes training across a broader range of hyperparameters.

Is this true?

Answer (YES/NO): YES